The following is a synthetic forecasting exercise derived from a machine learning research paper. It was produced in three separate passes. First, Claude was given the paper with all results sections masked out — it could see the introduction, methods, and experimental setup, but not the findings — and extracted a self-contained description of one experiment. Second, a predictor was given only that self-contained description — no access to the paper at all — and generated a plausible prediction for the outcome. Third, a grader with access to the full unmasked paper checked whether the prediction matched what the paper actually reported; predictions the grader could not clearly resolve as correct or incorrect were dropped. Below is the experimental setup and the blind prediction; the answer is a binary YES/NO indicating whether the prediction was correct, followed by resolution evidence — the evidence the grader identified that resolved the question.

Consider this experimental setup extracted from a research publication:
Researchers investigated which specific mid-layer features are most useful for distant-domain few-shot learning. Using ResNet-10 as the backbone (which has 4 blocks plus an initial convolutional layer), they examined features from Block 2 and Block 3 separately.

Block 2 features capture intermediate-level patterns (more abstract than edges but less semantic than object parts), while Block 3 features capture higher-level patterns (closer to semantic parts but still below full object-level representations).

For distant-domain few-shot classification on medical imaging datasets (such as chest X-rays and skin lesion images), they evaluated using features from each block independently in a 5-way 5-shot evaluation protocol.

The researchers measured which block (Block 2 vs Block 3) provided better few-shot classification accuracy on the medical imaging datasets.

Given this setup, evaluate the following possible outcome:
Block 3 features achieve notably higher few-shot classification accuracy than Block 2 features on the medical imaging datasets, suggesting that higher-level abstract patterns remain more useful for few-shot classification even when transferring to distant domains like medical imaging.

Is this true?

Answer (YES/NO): NO